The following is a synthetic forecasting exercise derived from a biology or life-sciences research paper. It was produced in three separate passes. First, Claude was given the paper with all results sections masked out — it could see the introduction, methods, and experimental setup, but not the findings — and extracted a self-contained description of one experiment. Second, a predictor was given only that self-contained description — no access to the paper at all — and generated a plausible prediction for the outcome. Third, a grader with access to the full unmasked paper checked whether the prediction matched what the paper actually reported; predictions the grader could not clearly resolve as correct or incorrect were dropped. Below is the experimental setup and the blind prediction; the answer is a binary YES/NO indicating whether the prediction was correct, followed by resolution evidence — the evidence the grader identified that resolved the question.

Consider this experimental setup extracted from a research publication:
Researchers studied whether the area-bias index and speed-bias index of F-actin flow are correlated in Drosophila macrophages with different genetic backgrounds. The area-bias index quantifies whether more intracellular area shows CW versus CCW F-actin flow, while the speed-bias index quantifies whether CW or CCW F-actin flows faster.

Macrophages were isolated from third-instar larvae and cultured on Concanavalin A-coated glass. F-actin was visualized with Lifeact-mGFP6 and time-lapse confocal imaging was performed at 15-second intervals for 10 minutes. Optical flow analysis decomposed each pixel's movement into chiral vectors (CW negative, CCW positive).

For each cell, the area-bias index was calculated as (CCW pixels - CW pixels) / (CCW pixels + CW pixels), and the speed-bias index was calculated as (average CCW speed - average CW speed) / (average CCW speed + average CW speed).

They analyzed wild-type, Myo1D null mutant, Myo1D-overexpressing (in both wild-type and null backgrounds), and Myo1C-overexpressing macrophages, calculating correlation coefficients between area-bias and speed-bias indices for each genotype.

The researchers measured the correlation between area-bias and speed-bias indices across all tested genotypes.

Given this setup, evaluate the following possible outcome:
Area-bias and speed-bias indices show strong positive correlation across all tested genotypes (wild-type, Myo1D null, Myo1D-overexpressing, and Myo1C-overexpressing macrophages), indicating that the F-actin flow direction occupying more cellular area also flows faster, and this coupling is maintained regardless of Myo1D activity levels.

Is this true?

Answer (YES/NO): YES